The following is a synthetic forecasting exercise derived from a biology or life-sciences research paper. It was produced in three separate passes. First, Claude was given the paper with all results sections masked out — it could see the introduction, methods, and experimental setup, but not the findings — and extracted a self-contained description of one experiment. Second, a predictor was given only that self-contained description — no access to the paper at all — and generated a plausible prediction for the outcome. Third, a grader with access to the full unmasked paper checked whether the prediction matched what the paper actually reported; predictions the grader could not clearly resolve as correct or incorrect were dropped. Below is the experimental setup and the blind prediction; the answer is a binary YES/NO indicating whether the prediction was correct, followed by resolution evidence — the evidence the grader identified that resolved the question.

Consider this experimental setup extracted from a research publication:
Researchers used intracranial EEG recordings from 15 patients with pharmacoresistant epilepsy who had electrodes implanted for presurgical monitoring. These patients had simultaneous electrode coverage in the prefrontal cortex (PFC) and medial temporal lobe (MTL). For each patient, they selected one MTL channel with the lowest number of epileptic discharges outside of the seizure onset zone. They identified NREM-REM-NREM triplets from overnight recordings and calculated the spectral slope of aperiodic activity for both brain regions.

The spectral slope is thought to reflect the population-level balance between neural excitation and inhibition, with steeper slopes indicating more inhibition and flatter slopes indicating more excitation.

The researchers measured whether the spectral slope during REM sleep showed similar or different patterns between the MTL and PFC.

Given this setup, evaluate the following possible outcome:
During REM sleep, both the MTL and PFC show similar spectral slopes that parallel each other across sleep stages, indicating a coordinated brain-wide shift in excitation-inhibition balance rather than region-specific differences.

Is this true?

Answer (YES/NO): NO